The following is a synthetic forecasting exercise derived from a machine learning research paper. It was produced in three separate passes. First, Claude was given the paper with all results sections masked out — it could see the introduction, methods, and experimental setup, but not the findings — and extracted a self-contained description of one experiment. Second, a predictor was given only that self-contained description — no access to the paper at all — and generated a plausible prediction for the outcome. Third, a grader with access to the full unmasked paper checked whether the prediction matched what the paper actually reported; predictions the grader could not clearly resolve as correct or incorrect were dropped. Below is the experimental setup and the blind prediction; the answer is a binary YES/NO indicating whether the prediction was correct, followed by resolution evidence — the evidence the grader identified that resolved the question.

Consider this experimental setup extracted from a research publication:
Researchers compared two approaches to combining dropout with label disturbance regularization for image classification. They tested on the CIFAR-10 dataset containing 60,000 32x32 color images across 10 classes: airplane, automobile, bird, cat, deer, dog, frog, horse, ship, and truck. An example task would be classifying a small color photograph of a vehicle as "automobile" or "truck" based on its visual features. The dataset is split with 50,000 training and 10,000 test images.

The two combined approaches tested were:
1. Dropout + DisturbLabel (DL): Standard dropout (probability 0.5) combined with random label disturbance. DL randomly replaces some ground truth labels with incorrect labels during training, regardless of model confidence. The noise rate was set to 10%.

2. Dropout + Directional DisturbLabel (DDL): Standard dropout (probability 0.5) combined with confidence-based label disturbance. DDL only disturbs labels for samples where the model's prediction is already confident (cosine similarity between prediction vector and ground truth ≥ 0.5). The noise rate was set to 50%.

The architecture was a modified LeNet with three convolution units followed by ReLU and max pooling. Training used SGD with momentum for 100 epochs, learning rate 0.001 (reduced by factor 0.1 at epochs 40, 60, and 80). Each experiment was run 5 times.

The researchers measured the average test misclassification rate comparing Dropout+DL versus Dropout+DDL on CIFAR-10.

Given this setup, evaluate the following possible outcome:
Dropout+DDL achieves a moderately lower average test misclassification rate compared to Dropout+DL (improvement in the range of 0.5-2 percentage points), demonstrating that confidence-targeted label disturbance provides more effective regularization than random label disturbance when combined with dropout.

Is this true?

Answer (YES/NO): NO